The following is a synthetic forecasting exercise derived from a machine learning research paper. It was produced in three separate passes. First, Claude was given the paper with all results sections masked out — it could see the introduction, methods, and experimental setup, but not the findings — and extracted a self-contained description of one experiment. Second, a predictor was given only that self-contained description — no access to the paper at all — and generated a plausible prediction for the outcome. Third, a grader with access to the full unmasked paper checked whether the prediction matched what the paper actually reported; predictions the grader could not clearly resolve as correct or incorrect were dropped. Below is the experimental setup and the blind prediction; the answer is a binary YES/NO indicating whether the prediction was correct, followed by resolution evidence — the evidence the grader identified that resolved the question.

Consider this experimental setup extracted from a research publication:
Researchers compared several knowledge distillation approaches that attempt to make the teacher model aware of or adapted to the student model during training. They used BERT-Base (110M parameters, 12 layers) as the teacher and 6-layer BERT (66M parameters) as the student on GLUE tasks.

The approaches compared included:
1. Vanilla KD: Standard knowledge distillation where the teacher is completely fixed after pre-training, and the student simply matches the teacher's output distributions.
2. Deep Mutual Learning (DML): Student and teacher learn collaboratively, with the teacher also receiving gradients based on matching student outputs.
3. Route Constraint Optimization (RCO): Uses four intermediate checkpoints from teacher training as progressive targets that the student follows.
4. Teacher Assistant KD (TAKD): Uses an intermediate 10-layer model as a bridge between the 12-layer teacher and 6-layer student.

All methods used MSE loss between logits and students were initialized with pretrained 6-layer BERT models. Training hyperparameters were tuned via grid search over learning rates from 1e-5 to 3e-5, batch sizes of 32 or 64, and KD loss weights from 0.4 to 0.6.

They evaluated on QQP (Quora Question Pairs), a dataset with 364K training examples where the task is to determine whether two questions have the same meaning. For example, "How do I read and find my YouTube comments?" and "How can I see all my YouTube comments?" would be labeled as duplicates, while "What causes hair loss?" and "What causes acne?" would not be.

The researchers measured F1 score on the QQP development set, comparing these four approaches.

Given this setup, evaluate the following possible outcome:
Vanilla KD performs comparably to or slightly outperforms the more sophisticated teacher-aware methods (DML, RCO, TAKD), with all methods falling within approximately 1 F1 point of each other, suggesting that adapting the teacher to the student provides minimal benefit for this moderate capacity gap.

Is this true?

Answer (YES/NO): NO